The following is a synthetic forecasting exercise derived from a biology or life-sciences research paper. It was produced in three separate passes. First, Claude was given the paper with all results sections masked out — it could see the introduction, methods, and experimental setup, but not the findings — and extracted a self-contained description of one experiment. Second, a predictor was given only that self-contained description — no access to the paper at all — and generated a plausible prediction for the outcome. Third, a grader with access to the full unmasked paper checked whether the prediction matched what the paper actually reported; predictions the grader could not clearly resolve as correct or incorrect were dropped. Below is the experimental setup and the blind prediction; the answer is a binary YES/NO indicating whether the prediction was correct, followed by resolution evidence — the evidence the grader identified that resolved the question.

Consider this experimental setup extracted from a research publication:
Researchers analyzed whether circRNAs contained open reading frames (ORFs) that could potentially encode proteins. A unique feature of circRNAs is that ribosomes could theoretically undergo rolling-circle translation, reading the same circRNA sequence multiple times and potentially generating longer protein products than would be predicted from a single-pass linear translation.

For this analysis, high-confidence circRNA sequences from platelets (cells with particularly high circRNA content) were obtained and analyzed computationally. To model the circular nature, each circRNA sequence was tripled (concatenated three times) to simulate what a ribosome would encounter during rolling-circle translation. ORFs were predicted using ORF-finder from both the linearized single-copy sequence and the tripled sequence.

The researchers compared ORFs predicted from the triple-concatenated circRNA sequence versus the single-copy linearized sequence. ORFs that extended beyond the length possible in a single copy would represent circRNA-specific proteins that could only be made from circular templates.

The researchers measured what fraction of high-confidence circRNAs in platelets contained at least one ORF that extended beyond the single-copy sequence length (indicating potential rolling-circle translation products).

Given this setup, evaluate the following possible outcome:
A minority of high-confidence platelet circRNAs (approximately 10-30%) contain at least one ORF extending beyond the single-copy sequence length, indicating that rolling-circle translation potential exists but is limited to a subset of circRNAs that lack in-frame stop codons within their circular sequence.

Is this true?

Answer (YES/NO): NO